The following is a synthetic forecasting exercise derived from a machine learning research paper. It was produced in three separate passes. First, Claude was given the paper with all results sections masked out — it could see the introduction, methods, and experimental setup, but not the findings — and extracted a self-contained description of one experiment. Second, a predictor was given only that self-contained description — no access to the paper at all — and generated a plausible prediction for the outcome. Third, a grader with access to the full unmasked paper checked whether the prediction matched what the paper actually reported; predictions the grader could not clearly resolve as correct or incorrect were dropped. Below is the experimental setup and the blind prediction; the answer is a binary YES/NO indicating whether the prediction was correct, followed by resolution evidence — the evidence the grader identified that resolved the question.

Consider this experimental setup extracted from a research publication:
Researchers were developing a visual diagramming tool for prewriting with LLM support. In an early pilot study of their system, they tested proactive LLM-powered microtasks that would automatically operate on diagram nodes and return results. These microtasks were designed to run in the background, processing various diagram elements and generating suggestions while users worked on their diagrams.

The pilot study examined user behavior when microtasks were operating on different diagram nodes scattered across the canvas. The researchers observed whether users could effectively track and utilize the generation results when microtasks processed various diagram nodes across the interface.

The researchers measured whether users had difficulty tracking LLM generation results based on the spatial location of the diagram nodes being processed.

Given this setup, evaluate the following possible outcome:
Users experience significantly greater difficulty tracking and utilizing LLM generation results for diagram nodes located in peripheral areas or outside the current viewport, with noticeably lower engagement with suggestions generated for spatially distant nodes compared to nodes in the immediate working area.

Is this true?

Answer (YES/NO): NO